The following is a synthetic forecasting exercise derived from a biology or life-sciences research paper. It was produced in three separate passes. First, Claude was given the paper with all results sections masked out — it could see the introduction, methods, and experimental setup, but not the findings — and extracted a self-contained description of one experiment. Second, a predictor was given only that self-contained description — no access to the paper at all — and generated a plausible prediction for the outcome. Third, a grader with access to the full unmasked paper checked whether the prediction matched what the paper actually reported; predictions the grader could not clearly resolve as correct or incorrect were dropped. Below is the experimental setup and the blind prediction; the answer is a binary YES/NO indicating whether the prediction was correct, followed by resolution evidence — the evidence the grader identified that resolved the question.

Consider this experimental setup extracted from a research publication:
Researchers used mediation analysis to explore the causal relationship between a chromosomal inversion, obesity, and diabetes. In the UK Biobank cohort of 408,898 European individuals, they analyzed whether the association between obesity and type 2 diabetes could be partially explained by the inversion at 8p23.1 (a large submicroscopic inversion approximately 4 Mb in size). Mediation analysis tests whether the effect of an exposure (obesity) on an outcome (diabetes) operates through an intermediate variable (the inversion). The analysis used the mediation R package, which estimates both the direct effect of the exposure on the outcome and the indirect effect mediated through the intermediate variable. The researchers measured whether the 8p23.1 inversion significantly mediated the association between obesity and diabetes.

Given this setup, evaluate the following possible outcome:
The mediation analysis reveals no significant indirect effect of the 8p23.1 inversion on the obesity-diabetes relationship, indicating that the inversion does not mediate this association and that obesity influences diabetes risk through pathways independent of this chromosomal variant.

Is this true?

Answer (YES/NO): NO